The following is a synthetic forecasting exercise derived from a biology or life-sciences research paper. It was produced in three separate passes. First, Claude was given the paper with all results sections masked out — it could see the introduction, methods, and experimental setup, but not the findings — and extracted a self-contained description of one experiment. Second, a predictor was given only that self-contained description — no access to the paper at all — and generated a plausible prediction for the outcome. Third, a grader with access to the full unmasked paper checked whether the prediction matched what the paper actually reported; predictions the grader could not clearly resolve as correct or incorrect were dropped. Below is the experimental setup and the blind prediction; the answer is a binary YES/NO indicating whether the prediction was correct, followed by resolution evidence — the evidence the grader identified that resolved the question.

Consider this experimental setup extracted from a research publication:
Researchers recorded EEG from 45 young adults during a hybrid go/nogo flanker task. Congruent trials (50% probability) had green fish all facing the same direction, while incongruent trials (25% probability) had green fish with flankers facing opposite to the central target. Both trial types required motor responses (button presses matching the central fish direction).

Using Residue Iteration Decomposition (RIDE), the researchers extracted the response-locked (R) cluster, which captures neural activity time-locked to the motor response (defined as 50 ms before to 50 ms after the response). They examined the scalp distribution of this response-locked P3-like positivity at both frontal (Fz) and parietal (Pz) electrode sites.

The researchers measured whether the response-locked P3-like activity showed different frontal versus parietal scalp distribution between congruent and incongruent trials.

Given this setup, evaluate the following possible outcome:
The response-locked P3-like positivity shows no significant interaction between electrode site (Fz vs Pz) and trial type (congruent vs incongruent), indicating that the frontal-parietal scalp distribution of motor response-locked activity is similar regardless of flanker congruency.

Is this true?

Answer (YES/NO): NO